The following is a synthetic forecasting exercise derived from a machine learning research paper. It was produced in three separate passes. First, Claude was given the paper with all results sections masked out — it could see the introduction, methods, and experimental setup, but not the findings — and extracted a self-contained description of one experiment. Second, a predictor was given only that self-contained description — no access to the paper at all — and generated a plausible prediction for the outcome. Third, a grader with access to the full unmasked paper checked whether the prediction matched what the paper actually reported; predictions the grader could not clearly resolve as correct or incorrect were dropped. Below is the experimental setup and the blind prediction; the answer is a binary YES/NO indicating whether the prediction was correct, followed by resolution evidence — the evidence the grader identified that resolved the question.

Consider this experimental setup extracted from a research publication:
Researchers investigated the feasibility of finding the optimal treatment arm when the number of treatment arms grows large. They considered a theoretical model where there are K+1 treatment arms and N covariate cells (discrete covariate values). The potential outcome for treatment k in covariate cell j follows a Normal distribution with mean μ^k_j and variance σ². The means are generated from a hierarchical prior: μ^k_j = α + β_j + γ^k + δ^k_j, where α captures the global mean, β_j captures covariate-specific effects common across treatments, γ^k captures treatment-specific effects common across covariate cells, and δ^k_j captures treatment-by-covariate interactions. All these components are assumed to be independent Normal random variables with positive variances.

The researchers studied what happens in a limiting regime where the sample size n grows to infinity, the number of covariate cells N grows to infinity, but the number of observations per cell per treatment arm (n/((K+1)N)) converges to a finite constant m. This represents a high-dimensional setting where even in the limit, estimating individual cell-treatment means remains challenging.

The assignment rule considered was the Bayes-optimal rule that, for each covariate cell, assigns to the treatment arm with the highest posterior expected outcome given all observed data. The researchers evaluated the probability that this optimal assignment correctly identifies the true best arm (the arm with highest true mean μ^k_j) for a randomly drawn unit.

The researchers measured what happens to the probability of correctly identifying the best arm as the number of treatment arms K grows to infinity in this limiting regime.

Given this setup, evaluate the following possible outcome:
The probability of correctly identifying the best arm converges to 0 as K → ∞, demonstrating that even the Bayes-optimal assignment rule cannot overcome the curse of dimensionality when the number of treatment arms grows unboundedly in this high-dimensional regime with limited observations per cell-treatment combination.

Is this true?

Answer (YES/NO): YES